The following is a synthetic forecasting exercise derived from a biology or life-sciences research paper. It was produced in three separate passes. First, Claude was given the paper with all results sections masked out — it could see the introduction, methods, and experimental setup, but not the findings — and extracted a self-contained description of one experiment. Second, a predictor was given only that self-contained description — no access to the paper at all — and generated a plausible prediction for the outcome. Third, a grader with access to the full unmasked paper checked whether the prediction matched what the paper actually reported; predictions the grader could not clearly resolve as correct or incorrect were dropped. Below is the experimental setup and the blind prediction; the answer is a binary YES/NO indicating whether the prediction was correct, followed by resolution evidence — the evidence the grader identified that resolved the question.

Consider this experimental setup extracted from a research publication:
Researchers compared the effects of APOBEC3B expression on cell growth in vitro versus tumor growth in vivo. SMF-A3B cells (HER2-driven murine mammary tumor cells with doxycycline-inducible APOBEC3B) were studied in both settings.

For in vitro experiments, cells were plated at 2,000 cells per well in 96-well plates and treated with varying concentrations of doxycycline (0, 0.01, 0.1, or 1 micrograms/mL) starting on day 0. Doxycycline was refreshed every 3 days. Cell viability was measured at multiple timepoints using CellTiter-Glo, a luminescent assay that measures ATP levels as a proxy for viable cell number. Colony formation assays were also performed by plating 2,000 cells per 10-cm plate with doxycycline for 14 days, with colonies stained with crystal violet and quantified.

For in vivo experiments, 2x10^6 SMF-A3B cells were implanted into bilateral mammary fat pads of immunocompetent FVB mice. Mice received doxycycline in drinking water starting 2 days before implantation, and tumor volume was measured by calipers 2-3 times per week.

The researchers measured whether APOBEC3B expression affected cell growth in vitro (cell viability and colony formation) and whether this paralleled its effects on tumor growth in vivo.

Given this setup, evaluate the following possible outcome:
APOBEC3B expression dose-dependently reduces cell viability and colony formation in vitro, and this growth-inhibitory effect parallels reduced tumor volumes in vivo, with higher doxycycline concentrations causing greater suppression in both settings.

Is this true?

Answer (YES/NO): NO